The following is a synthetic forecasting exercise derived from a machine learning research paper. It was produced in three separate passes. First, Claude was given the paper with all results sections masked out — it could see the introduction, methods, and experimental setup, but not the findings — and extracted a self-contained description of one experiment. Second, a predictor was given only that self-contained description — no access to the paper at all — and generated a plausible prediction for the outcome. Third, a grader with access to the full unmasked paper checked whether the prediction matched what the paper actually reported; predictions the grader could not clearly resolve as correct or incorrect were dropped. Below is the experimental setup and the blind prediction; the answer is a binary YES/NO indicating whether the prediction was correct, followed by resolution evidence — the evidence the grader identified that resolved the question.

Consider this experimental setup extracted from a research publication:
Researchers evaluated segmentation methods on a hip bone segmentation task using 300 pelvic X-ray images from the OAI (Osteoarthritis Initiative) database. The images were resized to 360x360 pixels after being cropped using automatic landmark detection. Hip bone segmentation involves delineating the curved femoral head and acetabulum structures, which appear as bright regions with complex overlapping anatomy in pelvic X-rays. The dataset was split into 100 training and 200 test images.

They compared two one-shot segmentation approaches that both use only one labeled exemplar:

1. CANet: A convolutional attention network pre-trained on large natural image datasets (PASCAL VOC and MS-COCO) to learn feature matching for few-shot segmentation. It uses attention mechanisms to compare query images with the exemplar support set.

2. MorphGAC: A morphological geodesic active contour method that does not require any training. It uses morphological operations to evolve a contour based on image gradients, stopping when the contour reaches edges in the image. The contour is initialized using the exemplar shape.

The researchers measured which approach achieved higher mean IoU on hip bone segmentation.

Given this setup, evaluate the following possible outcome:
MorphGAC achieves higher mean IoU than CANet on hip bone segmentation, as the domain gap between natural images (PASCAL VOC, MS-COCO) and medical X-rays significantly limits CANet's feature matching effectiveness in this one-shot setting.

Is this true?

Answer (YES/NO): YES